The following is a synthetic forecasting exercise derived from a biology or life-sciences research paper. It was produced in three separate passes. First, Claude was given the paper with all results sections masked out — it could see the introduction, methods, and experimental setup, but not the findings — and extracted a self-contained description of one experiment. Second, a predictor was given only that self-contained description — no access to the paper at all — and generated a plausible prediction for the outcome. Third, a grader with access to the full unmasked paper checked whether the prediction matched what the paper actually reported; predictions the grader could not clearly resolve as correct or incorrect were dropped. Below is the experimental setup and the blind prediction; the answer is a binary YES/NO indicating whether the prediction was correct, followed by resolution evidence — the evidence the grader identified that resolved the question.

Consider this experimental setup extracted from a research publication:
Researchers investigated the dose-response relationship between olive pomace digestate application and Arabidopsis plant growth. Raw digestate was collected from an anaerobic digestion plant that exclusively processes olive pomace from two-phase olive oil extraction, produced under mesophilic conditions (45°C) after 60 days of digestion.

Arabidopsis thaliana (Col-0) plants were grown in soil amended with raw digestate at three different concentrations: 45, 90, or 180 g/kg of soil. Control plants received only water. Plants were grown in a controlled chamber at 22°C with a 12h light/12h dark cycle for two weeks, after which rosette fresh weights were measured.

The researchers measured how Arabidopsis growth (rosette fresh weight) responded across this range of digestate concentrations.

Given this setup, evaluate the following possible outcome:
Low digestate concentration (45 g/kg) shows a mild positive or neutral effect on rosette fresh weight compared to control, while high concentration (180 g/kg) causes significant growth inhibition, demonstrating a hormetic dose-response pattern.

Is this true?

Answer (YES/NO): NO